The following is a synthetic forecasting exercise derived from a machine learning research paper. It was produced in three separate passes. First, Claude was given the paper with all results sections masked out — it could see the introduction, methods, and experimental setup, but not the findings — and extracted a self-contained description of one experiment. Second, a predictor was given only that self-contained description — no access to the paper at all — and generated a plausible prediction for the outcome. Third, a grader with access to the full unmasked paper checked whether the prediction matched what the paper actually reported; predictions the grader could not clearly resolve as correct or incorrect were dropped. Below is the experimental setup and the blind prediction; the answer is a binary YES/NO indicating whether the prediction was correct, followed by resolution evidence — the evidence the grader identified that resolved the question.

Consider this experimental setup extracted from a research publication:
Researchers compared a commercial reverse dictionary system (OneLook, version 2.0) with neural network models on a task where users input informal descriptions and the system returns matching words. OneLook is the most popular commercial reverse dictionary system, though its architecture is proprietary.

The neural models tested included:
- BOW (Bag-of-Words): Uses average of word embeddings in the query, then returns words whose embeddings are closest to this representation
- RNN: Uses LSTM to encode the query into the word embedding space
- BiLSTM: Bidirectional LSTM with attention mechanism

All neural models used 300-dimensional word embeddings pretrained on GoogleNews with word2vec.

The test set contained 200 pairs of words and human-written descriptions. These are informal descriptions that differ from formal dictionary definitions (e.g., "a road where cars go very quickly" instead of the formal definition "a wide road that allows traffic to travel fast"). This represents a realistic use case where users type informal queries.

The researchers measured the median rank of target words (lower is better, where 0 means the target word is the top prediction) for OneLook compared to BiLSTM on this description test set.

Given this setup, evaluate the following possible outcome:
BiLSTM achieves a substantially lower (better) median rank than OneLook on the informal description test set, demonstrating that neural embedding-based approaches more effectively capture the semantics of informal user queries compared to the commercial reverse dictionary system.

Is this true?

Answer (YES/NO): NO